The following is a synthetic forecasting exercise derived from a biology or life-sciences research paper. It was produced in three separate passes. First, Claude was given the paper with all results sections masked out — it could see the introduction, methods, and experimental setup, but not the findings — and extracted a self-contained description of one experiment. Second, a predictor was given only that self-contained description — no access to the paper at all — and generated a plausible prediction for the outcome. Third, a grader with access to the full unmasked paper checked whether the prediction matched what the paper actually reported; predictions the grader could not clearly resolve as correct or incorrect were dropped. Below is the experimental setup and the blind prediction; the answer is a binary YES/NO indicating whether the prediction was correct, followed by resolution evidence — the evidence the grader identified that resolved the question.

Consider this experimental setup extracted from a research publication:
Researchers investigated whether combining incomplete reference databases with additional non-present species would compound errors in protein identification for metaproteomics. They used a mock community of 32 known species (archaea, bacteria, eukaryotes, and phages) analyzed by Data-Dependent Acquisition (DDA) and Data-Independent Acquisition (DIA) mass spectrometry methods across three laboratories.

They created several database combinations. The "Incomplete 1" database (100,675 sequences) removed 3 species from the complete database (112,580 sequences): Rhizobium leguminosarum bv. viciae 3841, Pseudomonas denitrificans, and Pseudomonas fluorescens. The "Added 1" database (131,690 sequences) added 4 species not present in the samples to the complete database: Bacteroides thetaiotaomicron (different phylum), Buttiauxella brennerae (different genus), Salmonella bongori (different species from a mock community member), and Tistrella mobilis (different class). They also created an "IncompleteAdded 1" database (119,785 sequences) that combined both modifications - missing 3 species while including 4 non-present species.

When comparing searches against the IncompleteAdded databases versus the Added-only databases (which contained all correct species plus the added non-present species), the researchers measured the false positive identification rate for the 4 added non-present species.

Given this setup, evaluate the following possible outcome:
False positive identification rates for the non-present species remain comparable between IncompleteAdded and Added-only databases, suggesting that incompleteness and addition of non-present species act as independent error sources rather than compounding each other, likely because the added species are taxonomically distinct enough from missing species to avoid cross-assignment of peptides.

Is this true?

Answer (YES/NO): YES